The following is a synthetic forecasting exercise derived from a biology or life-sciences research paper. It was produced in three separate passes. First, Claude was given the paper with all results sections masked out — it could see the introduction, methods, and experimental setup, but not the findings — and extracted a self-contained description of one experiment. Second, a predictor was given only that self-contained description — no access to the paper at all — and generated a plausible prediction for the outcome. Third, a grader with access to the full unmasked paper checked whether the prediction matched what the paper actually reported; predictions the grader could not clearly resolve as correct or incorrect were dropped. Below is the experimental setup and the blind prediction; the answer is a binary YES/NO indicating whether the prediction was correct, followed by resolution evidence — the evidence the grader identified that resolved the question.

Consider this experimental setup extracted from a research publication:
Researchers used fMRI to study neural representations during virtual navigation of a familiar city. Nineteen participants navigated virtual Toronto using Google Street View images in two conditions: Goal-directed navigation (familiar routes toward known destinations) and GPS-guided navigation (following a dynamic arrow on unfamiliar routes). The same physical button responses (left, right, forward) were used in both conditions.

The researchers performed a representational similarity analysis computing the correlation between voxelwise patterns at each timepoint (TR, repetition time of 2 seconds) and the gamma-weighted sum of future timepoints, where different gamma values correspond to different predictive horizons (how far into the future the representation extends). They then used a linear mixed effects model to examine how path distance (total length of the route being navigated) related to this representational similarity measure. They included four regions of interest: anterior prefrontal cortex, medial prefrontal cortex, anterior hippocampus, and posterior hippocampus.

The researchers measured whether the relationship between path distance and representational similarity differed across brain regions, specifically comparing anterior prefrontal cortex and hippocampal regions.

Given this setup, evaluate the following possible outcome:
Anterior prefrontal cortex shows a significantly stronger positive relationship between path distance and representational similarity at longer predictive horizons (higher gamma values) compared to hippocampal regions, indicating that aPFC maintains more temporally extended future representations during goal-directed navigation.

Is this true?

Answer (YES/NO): NO